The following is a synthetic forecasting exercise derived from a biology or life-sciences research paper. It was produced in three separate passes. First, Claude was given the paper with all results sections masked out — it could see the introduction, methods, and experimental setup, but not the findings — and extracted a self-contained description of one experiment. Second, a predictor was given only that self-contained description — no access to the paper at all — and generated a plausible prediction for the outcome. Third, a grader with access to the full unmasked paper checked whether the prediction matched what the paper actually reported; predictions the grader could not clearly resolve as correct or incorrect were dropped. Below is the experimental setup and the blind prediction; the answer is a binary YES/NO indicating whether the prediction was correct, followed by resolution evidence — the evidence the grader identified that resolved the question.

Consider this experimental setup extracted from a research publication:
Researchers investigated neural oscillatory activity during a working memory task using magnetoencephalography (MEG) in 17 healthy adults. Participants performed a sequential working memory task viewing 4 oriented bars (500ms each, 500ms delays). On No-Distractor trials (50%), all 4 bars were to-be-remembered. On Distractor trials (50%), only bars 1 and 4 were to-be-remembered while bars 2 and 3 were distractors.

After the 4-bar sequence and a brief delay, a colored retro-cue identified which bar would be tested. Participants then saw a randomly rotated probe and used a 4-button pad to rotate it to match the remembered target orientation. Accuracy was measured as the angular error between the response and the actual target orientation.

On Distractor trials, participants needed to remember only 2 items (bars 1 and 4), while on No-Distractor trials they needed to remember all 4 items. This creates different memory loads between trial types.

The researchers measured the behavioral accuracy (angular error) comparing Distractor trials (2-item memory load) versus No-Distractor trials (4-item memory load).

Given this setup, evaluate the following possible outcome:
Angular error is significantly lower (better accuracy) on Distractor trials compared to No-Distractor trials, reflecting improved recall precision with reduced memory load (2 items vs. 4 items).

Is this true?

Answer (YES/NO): YES